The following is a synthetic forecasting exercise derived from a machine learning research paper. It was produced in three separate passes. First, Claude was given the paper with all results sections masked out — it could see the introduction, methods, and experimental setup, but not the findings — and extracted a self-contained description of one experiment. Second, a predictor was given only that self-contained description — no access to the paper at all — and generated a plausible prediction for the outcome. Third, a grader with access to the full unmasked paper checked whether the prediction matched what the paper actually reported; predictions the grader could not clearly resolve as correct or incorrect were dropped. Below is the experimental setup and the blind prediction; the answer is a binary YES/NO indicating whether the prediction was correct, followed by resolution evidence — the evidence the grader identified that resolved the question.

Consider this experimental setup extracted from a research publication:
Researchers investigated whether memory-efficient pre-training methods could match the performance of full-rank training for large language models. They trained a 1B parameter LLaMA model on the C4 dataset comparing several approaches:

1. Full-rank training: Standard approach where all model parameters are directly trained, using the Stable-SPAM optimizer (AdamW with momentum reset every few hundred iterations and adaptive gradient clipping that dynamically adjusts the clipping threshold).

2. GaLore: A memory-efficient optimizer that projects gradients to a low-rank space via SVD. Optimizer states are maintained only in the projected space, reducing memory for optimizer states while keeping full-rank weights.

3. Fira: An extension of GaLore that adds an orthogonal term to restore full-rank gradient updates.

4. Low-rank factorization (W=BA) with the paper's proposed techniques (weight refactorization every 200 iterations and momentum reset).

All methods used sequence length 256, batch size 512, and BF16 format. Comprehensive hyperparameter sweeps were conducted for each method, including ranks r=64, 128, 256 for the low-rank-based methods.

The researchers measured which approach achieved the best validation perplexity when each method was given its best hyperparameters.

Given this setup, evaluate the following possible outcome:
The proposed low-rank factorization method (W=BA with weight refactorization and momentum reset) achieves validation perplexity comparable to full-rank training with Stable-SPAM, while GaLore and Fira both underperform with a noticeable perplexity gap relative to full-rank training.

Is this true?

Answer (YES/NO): NO